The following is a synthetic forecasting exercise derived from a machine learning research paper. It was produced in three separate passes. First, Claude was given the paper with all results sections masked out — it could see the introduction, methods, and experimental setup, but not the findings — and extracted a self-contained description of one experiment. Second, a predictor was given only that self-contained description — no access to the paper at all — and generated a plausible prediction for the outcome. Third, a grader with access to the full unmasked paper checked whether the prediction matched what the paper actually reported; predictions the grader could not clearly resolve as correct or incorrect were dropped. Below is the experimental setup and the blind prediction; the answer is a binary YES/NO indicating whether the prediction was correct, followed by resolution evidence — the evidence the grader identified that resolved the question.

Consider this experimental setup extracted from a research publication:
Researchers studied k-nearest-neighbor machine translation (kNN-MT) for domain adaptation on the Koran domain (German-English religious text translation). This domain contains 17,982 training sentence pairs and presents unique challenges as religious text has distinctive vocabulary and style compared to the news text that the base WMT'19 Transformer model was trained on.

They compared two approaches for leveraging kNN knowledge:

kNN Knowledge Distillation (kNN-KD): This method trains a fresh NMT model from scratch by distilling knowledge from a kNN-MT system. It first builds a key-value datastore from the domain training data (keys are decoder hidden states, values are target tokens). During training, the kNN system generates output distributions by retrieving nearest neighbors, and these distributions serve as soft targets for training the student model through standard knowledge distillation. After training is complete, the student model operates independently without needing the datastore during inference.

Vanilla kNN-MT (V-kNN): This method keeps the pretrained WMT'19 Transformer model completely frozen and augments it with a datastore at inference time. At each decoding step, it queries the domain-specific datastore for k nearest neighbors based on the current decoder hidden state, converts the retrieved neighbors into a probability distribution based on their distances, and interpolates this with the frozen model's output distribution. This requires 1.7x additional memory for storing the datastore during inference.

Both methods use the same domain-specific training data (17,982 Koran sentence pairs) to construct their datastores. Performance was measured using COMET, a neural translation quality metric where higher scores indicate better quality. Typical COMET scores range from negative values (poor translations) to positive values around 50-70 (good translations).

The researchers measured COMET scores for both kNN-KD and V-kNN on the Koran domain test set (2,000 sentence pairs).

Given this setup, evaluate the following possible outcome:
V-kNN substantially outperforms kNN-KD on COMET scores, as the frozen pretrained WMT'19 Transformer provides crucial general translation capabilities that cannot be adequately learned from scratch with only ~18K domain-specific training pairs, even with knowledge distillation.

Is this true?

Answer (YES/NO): YES